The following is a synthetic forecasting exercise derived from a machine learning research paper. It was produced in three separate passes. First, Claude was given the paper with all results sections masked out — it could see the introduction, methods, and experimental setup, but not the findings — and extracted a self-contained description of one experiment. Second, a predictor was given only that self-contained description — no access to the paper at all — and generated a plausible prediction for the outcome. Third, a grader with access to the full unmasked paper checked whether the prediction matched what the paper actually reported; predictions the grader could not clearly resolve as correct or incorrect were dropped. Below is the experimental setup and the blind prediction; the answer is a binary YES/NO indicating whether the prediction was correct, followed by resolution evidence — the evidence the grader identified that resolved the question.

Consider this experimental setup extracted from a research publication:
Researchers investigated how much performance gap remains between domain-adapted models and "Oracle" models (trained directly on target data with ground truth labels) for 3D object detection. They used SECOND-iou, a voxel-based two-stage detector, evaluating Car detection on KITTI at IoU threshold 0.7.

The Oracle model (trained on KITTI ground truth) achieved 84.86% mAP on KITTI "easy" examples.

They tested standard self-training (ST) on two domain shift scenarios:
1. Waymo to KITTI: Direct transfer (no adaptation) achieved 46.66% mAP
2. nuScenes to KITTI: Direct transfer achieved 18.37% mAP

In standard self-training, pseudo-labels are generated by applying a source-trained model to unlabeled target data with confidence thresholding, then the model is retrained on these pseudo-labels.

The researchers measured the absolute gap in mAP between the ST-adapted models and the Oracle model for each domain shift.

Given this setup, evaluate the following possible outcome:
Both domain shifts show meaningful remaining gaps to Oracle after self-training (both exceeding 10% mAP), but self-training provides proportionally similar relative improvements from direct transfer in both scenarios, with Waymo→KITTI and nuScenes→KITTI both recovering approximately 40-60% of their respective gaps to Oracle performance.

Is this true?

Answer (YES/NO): YES